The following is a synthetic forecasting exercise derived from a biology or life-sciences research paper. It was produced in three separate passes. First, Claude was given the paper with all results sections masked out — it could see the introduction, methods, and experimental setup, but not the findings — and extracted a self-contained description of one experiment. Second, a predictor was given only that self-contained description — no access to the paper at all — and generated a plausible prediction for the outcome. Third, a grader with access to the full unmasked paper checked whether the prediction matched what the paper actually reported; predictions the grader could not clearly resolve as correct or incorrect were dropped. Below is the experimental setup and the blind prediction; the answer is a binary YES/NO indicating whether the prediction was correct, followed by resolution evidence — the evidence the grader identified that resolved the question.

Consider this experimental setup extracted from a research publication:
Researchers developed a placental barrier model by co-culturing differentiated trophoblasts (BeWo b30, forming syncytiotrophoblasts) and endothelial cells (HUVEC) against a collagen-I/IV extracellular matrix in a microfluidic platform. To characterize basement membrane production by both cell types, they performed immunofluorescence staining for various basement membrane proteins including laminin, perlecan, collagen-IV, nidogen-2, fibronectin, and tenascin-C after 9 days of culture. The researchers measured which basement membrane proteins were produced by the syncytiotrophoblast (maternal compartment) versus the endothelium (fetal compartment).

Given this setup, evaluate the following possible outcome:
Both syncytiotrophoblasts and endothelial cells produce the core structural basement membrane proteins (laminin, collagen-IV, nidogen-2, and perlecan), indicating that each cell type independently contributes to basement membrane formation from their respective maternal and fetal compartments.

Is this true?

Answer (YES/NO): YES